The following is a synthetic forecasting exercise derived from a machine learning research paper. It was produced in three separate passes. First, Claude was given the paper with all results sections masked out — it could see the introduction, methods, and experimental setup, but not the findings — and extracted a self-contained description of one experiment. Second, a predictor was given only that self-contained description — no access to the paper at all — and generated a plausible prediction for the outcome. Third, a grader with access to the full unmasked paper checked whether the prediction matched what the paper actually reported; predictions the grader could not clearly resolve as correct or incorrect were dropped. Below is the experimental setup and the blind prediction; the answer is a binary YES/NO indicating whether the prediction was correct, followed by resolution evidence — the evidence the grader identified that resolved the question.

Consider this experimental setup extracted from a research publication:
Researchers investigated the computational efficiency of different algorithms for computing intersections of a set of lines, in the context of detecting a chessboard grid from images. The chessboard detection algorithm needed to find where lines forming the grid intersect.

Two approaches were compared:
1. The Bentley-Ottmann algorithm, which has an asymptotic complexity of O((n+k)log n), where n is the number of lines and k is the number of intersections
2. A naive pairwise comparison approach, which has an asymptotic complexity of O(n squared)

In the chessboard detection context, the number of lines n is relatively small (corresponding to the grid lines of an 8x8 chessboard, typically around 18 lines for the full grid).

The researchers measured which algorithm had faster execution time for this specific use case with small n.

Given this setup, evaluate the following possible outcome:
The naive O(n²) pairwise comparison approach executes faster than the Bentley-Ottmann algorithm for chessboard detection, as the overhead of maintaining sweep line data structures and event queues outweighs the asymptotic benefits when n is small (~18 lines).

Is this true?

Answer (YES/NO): YES